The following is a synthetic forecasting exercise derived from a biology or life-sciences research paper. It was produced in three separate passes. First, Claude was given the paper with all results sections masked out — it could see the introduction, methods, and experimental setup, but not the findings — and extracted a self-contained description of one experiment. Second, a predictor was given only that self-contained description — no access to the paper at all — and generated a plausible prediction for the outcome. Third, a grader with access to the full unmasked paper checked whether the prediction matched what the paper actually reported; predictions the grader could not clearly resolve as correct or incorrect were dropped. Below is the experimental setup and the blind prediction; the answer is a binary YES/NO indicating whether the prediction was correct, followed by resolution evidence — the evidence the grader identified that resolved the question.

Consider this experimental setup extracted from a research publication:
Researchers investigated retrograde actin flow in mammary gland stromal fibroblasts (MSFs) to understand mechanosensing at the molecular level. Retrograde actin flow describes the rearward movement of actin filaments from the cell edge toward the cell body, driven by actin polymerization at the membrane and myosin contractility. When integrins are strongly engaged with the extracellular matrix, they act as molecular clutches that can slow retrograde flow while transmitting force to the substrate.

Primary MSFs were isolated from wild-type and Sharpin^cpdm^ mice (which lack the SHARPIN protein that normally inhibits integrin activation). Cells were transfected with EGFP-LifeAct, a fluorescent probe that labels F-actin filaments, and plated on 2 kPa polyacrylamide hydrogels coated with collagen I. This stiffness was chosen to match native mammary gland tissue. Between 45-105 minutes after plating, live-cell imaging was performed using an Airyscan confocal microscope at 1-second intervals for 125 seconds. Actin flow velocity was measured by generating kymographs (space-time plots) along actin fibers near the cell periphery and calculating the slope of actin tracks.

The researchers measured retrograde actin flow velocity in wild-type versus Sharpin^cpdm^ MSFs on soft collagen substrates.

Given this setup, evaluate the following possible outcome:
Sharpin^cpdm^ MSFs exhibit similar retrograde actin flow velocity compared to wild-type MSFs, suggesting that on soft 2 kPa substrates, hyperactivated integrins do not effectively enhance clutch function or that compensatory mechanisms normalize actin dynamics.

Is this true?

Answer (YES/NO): NO